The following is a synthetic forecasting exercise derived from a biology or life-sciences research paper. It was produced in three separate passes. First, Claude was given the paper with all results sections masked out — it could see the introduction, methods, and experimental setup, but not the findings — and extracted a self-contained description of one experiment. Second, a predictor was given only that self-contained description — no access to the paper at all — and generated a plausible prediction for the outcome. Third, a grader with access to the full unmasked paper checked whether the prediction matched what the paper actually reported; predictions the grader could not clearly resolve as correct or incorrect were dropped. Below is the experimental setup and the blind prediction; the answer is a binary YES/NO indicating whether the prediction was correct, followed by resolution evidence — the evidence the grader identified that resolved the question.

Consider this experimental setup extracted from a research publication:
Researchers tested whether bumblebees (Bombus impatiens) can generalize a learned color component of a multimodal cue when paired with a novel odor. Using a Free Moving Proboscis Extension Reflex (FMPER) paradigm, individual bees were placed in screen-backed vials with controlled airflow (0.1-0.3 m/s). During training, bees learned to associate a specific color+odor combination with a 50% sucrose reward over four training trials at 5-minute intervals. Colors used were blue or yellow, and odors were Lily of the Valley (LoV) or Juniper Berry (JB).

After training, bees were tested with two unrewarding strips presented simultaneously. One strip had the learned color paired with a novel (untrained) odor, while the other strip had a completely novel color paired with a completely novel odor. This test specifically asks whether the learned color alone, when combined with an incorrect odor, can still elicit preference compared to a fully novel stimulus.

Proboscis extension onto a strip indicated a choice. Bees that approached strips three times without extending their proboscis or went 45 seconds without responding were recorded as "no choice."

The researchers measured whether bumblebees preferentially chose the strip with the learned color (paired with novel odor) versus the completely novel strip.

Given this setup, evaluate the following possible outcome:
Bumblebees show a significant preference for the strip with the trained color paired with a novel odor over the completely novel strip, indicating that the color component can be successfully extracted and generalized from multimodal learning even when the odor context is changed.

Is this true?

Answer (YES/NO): YES